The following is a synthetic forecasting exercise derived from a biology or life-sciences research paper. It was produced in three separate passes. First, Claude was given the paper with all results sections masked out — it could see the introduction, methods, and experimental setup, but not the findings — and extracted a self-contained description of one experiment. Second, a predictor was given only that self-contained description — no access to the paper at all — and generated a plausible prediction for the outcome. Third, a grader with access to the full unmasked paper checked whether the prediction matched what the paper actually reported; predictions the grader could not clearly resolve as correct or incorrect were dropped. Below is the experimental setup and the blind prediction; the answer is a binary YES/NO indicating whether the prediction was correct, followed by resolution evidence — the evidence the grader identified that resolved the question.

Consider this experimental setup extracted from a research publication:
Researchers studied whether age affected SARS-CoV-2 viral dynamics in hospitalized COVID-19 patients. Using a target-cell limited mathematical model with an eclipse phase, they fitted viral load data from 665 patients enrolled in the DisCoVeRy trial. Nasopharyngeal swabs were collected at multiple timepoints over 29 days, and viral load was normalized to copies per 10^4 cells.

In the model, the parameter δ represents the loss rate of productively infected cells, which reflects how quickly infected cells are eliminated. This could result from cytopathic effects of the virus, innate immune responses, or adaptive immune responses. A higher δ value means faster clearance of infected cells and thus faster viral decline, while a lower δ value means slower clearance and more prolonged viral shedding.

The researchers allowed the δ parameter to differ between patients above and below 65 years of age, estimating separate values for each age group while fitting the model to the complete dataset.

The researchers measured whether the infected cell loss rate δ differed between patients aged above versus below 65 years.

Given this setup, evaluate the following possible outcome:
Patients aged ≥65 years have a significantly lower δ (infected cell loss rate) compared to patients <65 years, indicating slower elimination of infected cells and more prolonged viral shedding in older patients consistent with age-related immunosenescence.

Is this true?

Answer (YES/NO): YES